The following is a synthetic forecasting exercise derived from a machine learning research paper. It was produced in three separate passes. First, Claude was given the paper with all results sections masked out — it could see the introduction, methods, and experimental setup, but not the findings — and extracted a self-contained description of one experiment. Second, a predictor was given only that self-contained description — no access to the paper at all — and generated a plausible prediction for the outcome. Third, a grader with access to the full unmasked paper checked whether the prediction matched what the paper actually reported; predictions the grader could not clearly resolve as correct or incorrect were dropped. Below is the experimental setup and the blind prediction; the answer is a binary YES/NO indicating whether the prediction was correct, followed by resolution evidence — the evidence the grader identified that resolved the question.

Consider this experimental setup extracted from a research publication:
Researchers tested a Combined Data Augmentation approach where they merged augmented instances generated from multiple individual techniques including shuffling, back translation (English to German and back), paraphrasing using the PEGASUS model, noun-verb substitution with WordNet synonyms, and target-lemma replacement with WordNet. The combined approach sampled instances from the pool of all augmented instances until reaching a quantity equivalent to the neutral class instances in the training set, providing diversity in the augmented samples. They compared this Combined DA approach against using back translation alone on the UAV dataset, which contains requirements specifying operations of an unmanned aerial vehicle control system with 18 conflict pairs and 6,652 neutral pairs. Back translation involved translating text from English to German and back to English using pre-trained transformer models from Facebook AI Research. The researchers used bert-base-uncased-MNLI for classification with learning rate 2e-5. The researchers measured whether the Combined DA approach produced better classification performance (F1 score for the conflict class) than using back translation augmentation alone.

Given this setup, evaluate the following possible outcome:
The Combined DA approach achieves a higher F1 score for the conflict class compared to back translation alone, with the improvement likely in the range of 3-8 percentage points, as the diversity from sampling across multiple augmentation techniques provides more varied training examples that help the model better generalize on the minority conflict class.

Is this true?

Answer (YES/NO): NO